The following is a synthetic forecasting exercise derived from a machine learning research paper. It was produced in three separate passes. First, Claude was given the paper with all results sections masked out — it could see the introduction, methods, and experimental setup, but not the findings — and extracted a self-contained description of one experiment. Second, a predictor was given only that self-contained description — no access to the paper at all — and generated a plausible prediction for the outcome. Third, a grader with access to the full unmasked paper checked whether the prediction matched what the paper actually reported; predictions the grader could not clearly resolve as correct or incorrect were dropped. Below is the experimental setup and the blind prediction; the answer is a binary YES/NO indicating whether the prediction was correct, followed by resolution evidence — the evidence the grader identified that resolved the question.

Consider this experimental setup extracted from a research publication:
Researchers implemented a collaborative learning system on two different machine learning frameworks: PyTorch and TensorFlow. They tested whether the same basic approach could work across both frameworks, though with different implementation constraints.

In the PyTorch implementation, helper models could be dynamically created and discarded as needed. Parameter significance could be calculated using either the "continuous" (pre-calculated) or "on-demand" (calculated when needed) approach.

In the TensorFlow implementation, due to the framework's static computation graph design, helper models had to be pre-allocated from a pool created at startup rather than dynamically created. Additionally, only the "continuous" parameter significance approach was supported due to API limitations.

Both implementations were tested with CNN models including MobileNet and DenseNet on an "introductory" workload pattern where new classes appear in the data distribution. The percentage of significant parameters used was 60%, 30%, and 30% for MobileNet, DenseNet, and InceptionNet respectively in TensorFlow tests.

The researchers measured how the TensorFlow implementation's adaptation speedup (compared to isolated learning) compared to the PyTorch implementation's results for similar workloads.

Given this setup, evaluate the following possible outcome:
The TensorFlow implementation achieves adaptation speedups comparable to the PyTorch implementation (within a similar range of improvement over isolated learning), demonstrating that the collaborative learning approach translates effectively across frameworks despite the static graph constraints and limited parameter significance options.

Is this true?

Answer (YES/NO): YES